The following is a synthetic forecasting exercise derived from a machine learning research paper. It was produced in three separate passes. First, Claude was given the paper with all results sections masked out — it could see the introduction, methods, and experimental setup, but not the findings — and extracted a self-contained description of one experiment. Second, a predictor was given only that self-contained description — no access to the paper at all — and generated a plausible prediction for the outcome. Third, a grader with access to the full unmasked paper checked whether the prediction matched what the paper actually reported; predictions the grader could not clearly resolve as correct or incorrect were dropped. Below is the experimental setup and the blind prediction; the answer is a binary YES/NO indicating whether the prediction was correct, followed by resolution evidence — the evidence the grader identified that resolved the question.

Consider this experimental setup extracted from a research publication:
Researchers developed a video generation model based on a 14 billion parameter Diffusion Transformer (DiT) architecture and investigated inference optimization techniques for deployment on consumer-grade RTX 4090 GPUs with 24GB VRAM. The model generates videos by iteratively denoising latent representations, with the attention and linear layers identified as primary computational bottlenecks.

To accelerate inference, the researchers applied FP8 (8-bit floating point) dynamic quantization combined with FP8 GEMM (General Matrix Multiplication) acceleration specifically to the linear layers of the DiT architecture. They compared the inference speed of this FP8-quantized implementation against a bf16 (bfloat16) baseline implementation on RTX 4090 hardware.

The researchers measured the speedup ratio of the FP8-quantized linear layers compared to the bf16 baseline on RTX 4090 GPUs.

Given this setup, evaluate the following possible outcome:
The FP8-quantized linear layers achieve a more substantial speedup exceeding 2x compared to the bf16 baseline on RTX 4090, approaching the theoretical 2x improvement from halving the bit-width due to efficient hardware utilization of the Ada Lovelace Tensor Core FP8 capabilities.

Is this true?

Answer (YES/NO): NO